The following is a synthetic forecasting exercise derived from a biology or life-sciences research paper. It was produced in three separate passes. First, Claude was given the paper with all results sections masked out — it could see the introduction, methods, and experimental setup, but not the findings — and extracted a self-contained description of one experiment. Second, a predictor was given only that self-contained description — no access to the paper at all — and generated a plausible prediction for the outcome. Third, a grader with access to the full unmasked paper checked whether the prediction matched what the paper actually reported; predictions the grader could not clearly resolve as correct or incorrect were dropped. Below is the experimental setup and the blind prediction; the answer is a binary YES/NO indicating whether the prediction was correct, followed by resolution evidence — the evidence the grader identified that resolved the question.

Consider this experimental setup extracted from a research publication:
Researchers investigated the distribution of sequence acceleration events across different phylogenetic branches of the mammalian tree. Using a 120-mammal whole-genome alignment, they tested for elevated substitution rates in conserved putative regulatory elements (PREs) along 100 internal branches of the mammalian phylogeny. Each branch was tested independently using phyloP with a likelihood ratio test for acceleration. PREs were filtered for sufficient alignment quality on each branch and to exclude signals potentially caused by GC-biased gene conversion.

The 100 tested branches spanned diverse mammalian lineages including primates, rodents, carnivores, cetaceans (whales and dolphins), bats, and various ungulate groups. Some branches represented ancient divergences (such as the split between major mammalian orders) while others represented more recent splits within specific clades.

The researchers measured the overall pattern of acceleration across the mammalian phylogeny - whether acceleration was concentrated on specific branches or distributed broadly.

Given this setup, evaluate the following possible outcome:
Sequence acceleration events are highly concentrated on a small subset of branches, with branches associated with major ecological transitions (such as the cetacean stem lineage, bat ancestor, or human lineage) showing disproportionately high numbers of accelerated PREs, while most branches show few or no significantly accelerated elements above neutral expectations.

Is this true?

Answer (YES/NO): NO